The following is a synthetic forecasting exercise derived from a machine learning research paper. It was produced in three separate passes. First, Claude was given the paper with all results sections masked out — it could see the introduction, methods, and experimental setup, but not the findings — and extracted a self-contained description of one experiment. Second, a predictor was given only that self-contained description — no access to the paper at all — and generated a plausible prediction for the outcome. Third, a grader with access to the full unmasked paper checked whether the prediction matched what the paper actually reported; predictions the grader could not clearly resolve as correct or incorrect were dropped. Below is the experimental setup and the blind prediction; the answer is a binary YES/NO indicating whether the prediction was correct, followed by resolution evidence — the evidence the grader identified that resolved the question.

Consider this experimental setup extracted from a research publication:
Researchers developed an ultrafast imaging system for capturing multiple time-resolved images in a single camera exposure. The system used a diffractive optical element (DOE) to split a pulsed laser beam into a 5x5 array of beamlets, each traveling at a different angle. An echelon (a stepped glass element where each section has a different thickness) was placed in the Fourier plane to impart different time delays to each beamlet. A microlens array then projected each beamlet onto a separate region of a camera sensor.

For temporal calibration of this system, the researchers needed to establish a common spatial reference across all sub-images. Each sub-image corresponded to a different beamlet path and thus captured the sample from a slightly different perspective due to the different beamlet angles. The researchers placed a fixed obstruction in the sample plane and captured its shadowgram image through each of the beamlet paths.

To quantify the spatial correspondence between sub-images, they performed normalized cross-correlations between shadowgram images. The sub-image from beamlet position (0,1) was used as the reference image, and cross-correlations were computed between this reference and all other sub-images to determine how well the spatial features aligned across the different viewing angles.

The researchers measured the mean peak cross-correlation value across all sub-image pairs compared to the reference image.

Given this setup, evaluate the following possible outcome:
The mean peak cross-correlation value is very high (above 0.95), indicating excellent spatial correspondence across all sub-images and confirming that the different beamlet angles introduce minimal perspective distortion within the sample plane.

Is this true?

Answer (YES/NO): NO